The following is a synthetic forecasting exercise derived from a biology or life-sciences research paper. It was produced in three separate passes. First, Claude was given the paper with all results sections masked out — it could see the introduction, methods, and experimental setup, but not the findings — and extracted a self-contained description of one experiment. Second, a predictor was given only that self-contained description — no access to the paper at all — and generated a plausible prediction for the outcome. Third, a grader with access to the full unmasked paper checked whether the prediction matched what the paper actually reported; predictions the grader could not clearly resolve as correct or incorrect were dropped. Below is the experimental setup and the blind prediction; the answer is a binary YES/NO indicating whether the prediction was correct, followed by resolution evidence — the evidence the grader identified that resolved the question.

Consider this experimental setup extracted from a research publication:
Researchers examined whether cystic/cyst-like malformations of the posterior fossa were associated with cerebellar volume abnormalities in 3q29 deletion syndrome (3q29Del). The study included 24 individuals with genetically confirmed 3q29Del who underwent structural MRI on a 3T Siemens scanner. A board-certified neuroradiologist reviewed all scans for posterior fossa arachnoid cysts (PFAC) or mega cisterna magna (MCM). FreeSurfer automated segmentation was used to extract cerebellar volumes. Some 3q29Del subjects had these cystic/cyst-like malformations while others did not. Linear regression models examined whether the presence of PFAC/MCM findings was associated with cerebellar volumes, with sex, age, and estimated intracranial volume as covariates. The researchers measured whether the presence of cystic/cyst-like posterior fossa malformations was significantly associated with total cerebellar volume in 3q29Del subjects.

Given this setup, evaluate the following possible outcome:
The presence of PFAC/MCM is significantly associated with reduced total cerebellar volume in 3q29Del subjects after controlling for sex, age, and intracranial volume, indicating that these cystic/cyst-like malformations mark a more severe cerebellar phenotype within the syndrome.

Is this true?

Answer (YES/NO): NO